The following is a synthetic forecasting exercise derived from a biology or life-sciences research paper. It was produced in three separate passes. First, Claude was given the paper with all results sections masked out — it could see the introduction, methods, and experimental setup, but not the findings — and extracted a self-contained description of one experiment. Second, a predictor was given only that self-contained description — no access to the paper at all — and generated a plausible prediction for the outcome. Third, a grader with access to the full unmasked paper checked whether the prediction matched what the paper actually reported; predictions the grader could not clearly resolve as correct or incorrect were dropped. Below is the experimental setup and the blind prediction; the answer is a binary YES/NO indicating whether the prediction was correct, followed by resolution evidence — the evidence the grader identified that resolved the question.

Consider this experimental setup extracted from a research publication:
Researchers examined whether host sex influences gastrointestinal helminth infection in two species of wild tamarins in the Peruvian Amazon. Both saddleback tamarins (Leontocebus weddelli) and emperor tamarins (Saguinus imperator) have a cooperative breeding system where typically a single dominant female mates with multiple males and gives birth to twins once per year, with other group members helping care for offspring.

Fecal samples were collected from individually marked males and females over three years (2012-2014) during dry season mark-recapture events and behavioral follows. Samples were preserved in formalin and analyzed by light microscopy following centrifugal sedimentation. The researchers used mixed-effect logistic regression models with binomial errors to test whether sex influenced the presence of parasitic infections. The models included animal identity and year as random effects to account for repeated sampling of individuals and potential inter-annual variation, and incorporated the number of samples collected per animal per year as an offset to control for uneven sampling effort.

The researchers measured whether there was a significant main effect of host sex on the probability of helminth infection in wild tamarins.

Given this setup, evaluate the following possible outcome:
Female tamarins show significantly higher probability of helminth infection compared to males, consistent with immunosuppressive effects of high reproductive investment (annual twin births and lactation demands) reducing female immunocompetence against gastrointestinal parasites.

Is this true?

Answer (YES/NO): NO